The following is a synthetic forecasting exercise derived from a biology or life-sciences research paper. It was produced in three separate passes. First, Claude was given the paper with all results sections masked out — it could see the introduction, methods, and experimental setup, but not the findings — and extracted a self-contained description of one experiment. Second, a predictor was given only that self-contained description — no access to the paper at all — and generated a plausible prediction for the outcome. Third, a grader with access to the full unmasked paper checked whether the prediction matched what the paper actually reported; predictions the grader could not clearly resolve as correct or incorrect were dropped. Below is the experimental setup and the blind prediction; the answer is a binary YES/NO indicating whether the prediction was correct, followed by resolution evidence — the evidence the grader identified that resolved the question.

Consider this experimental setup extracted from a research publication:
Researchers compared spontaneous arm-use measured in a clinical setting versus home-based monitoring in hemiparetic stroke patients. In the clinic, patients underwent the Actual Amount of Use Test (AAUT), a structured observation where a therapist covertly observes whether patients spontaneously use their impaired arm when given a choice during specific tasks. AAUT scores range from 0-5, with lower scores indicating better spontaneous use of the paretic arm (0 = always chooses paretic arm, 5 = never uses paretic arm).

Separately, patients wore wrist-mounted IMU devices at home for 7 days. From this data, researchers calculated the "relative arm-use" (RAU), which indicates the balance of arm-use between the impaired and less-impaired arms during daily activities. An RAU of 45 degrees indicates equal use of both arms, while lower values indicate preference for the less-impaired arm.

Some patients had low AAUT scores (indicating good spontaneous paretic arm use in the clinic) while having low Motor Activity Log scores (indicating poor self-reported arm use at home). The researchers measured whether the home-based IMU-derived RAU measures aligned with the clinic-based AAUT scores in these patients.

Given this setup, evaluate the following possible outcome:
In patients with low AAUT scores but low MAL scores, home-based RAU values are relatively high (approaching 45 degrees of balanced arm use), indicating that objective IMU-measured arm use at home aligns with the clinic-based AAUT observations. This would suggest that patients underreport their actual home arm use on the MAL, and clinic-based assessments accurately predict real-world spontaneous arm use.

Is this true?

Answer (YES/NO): NO